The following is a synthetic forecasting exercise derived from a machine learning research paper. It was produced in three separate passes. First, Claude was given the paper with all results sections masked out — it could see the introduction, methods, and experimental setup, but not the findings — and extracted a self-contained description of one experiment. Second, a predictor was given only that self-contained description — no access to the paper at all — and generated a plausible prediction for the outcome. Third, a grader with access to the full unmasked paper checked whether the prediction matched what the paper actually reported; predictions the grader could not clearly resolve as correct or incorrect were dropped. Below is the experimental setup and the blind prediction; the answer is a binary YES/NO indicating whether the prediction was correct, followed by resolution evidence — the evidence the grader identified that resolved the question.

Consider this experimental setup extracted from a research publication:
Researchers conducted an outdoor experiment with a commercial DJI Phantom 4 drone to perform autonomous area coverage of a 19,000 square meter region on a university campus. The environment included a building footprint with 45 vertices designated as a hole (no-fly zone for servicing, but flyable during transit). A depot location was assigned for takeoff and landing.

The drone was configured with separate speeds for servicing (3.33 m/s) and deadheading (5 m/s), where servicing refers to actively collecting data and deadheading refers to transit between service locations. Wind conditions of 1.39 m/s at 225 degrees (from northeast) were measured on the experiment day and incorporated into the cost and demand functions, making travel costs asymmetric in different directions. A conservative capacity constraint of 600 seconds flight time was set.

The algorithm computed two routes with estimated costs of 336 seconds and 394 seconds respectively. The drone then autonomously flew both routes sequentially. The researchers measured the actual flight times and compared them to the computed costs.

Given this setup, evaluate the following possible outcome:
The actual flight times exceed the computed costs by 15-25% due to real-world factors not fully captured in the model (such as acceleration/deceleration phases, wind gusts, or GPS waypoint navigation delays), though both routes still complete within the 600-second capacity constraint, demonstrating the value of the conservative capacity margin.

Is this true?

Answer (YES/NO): NO